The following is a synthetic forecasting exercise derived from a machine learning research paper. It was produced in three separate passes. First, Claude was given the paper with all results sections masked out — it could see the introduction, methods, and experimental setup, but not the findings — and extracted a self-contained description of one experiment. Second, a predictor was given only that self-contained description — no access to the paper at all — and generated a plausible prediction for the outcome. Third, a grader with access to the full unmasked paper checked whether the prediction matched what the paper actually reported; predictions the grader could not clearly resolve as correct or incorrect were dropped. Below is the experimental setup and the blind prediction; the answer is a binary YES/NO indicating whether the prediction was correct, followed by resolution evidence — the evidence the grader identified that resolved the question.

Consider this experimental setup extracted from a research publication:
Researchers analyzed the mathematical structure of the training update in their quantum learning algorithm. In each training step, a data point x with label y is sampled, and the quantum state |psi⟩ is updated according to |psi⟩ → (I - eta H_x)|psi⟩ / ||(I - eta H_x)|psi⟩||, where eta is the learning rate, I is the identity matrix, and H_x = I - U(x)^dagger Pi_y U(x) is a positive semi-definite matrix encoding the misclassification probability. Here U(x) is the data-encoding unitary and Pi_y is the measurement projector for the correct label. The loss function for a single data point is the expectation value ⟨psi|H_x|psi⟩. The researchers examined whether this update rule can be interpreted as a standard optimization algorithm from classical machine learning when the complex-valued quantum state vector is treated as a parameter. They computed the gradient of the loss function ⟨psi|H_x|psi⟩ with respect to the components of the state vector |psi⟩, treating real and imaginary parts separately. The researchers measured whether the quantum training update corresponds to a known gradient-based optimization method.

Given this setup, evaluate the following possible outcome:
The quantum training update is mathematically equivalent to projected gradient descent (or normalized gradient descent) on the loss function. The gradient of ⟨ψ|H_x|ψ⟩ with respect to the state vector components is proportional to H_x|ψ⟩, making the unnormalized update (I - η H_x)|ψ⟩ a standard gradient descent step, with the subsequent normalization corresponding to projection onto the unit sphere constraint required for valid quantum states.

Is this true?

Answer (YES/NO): YES